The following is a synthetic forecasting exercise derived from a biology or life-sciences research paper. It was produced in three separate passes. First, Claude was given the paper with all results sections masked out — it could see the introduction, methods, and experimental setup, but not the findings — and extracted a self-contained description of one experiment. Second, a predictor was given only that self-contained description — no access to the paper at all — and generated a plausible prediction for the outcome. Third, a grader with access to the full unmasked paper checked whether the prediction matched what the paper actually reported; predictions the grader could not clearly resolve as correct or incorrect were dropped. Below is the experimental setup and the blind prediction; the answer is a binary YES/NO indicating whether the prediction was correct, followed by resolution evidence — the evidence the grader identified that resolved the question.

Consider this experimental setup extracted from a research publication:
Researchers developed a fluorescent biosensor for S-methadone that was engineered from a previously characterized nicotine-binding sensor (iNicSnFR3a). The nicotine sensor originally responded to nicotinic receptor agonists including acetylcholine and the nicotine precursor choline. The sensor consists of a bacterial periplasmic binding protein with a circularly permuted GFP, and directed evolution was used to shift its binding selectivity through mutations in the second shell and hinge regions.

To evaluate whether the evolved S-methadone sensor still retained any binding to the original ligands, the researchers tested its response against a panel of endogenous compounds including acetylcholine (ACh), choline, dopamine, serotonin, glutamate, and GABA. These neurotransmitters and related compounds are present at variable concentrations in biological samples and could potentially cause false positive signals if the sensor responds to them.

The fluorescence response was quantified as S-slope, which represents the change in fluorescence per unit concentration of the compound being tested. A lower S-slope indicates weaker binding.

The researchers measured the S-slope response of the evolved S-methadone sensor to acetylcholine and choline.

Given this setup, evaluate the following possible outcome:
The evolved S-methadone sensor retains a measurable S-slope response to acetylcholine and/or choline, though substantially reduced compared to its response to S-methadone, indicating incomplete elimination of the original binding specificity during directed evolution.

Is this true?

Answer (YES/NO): NO